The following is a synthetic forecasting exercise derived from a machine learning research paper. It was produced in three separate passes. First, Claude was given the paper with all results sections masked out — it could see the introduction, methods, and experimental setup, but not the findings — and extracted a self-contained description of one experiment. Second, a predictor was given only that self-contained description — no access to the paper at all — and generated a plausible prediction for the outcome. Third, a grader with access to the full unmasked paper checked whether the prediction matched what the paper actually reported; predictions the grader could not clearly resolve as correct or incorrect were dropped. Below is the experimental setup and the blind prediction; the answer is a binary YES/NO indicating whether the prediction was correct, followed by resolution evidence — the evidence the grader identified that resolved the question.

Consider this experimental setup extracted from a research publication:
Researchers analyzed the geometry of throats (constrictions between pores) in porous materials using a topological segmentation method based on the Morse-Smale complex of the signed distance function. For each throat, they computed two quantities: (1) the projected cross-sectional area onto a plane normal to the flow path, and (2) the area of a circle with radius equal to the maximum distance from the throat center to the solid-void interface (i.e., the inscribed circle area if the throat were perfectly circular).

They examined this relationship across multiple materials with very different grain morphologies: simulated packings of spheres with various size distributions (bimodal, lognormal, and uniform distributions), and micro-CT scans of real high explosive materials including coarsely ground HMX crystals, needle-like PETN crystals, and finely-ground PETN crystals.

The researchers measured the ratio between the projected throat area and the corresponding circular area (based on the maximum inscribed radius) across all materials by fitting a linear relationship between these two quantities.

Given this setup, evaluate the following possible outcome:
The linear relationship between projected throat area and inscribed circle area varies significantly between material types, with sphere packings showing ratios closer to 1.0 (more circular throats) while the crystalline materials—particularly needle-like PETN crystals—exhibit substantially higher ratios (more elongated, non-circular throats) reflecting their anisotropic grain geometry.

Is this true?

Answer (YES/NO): NO